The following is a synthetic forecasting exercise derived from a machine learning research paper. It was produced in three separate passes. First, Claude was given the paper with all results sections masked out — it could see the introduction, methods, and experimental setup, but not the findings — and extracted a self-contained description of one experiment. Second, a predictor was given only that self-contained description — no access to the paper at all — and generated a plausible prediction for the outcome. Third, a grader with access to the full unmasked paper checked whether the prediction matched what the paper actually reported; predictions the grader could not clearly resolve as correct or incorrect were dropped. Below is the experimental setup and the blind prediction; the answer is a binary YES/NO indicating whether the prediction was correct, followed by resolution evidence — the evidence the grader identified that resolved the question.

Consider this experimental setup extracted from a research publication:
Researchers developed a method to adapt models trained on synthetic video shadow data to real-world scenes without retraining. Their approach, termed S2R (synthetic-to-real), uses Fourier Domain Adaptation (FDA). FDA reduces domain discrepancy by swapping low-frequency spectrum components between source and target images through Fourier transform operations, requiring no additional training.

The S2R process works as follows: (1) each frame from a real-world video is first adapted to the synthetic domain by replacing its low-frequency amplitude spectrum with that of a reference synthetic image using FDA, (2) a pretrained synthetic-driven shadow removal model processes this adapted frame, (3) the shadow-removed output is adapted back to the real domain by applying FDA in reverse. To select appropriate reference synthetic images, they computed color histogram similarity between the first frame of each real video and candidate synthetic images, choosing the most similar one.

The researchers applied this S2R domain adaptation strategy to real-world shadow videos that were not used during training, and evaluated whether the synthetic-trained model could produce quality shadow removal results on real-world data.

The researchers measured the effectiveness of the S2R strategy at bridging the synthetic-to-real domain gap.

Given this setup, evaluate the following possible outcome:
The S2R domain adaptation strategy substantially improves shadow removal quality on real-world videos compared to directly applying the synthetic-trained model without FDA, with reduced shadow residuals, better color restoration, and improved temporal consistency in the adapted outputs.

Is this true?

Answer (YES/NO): NO